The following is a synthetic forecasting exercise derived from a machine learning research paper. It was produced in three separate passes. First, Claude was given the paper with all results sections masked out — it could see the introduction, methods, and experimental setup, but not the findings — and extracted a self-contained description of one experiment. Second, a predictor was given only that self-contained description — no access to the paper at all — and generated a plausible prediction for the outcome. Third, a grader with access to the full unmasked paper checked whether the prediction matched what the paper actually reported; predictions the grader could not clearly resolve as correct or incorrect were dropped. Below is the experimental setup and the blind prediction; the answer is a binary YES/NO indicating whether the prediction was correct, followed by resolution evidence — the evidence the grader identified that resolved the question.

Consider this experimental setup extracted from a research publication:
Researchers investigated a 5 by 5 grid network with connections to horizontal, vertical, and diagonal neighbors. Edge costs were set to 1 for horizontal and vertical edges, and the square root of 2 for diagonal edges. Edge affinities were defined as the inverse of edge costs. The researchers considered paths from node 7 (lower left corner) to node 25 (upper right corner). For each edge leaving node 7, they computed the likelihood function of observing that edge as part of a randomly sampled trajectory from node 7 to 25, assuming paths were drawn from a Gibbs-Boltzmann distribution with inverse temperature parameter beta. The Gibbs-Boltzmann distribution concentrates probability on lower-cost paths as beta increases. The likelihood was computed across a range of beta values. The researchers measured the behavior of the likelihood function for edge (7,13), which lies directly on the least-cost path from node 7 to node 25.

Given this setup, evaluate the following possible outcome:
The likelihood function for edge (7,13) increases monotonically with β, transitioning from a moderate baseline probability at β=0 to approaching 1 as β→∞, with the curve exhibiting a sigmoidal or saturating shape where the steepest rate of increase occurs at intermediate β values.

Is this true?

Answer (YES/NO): NO